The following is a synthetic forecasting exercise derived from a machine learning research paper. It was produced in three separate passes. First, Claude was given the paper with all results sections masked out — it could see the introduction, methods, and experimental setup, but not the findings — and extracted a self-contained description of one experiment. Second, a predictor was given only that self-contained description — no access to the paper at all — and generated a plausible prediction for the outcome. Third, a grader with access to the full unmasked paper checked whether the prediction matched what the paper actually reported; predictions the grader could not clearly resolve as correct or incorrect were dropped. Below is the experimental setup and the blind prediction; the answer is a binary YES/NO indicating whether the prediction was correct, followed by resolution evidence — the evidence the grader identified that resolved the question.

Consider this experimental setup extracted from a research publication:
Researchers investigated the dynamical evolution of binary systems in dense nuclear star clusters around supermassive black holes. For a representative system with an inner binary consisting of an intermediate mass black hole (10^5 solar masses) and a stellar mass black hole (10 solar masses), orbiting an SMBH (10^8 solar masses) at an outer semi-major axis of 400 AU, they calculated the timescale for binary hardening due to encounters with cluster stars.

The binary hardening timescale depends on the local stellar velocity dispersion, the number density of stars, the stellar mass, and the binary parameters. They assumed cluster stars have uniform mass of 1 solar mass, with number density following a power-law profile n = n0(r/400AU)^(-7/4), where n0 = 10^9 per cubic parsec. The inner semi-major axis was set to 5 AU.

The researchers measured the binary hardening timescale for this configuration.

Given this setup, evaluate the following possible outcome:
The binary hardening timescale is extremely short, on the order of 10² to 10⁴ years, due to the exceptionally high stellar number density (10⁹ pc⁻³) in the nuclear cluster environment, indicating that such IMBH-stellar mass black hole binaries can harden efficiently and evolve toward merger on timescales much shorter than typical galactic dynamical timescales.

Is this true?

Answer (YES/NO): YES